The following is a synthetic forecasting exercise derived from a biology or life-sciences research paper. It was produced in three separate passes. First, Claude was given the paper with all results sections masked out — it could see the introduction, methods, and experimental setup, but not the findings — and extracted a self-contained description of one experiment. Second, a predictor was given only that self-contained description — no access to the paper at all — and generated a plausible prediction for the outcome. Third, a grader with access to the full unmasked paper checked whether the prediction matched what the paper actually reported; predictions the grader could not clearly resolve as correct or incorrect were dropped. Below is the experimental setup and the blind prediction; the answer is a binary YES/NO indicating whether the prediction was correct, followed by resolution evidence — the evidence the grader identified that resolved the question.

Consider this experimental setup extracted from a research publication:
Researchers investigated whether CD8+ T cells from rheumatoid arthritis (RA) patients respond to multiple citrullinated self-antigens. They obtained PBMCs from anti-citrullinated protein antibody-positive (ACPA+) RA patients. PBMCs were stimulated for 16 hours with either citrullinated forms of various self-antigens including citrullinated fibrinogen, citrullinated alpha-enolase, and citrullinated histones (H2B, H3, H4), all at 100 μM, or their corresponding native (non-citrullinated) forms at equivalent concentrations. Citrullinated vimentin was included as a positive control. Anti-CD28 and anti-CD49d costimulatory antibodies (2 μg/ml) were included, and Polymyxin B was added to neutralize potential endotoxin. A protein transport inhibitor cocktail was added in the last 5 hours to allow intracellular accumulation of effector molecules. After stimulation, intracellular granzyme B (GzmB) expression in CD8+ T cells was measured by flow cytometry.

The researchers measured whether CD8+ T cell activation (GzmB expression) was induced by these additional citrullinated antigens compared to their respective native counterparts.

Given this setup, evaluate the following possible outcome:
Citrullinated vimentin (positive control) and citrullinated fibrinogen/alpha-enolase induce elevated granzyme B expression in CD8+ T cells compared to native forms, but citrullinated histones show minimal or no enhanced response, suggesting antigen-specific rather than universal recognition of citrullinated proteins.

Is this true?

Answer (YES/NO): NO